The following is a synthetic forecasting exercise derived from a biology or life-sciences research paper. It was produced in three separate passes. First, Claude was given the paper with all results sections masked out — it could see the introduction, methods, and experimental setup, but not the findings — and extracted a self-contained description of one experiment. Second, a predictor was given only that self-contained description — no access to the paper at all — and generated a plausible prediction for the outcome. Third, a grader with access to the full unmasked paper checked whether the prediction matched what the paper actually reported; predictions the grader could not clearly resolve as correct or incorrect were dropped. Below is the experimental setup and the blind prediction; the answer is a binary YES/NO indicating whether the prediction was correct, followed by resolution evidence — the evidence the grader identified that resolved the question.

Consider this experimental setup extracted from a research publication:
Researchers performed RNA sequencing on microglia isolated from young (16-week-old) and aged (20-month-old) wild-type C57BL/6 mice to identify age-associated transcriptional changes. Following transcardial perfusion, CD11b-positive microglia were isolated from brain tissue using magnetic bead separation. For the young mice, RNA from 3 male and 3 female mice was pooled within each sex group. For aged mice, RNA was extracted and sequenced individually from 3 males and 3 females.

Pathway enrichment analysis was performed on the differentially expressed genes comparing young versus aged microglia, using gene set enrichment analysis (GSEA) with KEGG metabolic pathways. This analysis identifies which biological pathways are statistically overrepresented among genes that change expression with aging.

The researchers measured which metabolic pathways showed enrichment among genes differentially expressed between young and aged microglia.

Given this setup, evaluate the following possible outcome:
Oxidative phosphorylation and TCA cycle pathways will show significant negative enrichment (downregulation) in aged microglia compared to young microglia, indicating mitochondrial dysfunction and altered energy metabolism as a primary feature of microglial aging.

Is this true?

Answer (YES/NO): NO